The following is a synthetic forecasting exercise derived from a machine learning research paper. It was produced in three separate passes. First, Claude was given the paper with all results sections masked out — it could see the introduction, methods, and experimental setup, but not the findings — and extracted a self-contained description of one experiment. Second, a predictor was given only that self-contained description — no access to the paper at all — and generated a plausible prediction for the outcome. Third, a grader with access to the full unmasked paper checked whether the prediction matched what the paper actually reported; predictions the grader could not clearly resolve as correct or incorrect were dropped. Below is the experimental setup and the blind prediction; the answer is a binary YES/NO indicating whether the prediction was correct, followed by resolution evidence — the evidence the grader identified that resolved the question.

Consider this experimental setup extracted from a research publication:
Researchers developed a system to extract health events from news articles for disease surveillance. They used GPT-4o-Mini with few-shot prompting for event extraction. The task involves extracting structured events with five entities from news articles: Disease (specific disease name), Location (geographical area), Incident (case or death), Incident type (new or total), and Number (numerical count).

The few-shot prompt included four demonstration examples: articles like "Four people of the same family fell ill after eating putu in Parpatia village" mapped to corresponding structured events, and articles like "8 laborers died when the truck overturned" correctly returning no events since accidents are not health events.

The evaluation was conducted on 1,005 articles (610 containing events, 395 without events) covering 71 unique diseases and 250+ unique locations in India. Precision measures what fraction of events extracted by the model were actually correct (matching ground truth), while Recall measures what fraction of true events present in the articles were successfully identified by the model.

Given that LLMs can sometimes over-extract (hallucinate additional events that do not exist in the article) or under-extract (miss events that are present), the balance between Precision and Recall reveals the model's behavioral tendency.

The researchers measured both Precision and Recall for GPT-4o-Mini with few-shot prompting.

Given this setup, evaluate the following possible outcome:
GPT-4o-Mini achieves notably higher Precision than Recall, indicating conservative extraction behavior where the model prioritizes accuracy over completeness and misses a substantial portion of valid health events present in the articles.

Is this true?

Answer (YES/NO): NO